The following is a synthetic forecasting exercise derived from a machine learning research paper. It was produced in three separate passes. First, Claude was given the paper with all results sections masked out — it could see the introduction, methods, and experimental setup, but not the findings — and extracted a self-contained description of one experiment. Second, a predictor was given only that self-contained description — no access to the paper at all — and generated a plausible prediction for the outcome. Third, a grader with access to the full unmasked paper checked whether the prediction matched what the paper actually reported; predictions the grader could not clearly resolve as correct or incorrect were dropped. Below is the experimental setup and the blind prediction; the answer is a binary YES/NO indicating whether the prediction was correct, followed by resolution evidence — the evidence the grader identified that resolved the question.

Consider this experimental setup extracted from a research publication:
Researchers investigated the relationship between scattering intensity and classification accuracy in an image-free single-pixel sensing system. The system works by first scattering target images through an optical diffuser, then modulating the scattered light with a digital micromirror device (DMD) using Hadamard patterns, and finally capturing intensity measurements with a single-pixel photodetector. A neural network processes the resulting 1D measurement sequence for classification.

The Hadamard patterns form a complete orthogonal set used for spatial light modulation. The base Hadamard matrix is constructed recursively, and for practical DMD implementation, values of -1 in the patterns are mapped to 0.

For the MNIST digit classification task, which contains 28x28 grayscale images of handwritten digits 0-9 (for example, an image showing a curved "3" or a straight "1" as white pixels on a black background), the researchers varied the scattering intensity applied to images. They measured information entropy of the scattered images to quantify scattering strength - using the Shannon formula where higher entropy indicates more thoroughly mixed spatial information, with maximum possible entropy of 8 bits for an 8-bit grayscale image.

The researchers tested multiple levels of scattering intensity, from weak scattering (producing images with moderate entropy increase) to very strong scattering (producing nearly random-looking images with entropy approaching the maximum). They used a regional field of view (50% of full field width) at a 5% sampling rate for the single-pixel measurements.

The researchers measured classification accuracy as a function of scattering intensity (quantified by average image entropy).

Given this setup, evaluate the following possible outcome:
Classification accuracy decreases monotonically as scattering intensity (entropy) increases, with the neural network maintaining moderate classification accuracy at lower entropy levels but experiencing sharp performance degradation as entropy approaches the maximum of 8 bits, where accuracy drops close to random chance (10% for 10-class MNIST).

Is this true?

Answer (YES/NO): NO